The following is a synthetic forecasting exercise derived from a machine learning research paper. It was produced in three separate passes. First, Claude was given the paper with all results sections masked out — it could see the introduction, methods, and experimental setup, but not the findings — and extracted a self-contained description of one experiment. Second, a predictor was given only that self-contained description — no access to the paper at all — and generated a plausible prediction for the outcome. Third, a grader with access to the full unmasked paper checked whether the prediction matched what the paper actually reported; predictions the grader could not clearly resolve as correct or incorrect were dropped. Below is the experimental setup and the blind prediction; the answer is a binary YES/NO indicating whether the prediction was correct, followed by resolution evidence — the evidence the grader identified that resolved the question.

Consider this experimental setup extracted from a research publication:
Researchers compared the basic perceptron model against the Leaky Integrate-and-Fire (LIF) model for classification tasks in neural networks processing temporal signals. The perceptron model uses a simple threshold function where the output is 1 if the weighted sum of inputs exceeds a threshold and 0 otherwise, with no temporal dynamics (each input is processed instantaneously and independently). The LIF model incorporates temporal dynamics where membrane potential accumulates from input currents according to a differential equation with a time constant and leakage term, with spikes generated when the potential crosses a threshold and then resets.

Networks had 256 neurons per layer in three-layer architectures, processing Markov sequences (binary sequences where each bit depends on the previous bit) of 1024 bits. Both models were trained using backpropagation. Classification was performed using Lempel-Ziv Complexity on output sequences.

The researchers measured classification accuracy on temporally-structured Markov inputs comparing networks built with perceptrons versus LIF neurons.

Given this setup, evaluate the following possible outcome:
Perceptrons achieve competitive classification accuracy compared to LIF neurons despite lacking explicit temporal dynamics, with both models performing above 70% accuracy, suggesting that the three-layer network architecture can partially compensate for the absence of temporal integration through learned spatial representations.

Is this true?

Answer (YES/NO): YES